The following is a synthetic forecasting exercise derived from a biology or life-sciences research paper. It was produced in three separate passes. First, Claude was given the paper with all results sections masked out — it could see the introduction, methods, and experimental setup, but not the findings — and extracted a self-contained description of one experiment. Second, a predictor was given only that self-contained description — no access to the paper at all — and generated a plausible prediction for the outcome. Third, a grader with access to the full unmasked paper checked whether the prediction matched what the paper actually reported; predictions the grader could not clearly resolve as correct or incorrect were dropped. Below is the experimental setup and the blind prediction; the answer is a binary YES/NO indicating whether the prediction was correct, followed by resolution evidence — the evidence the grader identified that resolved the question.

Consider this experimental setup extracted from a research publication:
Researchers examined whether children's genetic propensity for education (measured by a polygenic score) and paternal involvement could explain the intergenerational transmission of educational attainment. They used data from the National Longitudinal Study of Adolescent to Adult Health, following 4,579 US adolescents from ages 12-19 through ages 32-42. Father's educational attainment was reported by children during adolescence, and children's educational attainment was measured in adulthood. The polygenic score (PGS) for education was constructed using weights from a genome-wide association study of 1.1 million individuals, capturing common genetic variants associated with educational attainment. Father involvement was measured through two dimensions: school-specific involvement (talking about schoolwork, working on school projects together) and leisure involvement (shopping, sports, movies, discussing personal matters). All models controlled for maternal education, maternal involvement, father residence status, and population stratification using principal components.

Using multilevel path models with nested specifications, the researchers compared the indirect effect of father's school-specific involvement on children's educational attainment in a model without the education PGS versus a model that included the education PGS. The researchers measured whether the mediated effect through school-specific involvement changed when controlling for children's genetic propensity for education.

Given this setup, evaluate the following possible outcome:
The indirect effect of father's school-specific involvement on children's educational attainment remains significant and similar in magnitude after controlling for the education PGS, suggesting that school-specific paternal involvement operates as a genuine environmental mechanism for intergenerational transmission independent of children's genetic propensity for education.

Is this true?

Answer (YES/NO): NO